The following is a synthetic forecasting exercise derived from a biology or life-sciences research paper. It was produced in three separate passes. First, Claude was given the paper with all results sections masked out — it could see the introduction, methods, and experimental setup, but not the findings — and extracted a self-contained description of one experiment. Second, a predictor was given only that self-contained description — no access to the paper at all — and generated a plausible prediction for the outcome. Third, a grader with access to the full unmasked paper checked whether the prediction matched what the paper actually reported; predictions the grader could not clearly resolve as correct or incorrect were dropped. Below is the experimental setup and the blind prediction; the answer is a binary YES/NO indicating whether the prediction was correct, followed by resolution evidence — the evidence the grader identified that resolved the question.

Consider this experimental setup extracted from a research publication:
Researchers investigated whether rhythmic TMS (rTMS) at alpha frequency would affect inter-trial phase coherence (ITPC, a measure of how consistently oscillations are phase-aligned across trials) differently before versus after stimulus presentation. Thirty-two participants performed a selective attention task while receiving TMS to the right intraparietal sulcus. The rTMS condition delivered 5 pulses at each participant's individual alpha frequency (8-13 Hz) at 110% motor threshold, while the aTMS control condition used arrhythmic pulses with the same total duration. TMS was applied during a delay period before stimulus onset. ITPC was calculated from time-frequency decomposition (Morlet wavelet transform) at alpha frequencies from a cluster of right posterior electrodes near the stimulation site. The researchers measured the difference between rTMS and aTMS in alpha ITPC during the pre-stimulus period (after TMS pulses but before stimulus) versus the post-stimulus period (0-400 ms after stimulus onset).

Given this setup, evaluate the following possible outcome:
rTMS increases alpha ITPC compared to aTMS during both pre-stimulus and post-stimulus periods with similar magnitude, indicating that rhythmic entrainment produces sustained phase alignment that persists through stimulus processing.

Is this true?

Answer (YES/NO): NO